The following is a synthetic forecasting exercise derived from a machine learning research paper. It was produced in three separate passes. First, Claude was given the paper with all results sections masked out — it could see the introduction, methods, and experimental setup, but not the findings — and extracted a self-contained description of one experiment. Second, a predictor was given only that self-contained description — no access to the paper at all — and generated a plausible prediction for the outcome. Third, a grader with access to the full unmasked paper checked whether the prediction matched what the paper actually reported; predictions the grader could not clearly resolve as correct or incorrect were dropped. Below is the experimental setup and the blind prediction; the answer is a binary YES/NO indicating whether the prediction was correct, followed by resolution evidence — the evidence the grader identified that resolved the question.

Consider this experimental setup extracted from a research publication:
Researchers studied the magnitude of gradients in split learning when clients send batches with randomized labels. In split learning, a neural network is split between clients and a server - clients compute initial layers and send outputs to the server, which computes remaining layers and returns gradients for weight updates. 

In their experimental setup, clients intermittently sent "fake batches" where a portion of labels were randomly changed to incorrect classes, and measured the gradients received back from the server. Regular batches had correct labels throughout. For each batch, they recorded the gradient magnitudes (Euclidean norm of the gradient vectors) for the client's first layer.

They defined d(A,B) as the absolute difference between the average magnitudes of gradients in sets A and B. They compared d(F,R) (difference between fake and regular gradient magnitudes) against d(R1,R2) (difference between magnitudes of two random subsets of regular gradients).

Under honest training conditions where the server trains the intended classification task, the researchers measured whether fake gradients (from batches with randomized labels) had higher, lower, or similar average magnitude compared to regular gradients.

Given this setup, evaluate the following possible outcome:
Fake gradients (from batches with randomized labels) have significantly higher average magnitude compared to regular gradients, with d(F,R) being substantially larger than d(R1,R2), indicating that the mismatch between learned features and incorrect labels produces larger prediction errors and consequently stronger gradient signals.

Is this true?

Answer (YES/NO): YES